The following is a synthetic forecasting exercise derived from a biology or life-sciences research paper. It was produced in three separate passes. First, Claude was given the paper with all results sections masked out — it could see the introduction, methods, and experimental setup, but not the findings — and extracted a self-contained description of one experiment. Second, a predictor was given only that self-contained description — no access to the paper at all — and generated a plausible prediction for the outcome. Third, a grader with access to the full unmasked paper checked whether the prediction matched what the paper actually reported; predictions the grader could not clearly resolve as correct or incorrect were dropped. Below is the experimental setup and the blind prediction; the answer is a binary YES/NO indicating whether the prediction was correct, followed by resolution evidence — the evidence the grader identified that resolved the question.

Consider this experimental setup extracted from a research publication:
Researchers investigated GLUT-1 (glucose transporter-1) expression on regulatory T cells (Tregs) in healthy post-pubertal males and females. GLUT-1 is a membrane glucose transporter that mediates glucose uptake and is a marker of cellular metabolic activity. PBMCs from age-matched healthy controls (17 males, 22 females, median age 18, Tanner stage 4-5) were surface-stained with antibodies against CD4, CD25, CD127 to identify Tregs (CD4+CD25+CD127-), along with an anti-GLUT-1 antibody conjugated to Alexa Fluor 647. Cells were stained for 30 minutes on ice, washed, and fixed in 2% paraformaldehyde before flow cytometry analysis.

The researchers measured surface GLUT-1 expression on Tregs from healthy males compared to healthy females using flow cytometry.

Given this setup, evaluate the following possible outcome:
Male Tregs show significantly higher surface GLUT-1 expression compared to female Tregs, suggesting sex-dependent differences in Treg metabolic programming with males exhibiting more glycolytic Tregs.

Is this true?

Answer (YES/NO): YES